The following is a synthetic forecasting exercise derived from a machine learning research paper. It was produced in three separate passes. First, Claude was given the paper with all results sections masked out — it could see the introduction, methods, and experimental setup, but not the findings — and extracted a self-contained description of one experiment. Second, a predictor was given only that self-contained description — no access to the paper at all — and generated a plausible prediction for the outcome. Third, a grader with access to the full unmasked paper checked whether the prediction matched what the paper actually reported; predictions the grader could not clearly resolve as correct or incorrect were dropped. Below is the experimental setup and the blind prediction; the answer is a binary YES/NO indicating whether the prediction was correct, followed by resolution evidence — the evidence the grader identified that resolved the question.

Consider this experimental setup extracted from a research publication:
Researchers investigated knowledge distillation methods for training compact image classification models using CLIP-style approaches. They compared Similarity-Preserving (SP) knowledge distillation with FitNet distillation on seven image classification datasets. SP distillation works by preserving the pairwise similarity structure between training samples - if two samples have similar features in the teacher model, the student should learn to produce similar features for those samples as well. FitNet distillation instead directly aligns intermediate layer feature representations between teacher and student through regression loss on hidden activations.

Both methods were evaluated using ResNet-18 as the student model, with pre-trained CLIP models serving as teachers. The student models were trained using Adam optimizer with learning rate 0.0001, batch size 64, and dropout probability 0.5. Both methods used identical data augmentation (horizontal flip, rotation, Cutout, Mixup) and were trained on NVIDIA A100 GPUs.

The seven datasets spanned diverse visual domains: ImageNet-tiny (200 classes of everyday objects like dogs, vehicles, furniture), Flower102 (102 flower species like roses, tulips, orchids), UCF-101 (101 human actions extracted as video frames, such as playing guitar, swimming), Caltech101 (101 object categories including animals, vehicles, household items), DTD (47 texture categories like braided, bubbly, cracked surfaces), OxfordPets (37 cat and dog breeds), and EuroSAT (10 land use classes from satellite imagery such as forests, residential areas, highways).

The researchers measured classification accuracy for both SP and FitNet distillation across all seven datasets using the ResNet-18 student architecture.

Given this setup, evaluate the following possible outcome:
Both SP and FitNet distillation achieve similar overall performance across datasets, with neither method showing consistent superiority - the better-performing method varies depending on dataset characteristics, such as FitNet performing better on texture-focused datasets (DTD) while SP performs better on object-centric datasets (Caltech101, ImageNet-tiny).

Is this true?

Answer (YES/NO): NO